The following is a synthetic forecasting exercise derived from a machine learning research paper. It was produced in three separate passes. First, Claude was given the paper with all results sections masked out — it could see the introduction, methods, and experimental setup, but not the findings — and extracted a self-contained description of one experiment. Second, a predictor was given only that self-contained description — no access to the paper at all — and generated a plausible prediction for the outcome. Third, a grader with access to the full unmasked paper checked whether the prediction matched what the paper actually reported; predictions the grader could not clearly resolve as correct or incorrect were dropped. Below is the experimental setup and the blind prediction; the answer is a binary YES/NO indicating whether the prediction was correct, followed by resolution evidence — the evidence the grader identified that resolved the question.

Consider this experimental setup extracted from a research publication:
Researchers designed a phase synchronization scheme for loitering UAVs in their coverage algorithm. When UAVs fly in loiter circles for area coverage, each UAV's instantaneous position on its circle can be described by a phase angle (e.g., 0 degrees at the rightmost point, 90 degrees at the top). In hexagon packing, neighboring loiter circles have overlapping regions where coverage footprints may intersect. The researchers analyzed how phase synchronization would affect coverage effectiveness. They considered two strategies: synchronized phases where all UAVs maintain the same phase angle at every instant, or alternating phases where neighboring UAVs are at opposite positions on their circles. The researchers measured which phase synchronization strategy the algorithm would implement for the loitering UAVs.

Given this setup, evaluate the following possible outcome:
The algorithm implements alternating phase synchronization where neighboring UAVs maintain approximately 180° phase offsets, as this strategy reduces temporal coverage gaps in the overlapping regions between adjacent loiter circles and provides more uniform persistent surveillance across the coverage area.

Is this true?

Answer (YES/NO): NO